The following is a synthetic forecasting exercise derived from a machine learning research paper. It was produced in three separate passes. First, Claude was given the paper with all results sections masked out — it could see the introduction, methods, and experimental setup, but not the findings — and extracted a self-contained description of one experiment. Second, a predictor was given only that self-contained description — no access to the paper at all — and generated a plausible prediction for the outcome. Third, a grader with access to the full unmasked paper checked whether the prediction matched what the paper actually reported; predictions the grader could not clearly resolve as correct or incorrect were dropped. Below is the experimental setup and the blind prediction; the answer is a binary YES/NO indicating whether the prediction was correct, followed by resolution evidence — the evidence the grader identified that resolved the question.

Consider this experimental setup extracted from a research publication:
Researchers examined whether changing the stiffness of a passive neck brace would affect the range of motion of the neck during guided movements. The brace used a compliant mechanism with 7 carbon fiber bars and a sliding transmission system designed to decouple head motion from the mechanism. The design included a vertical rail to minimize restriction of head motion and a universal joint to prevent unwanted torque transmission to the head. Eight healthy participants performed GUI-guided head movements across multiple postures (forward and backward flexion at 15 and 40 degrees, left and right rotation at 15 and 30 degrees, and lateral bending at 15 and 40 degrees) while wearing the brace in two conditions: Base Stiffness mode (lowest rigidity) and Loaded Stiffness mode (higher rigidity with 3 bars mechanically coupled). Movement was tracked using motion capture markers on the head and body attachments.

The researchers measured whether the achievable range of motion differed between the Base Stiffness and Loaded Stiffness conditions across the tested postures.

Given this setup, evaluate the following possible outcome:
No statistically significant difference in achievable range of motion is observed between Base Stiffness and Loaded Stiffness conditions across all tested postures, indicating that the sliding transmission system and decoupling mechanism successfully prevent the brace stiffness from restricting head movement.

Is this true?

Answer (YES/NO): NO